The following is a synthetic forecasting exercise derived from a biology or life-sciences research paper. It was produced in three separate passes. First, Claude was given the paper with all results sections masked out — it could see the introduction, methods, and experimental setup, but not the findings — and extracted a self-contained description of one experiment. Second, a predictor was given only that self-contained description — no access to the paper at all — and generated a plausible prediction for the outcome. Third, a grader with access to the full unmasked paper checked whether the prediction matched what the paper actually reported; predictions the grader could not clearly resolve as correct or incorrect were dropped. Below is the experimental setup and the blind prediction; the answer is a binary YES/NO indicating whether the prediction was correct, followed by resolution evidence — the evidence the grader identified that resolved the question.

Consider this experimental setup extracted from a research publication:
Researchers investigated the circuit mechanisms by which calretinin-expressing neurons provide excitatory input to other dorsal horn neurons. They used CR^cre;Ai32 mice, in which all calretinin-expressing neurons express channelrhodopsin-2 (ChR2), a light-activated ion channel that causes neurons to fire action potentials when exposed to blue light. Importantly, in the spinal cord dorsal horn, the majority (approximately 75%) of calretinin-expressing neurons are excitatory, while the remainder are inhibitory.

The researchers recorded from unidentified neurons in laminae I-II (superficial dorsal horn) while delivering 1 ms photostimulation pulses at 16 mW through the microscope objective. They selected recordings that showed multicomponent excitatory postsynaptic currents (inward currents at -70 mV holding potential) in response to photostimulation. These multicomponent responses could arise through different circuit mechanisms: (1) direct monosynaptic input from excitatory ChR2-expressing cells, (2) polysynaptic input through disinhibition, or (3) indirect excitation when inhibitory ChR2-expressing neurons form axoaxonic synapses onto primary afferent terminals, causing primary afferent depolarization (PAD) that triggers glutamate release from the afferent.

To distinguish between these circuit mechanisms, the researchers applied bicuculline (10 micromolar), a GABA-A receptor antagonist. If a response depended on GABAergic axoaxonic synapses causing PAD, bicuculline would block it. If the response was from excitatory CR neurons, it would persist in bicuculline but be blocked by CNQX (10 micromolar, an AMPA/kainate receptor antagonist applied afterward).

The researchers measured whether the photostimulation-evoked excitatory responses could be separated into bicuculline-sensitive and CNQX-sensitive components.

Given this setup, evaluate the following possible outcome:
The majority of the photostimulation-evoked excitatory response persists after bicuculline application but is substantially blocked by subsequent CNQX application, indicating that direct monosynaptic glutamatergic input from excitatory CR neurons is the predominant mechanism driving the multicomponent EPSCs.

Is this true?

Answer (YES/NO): NO